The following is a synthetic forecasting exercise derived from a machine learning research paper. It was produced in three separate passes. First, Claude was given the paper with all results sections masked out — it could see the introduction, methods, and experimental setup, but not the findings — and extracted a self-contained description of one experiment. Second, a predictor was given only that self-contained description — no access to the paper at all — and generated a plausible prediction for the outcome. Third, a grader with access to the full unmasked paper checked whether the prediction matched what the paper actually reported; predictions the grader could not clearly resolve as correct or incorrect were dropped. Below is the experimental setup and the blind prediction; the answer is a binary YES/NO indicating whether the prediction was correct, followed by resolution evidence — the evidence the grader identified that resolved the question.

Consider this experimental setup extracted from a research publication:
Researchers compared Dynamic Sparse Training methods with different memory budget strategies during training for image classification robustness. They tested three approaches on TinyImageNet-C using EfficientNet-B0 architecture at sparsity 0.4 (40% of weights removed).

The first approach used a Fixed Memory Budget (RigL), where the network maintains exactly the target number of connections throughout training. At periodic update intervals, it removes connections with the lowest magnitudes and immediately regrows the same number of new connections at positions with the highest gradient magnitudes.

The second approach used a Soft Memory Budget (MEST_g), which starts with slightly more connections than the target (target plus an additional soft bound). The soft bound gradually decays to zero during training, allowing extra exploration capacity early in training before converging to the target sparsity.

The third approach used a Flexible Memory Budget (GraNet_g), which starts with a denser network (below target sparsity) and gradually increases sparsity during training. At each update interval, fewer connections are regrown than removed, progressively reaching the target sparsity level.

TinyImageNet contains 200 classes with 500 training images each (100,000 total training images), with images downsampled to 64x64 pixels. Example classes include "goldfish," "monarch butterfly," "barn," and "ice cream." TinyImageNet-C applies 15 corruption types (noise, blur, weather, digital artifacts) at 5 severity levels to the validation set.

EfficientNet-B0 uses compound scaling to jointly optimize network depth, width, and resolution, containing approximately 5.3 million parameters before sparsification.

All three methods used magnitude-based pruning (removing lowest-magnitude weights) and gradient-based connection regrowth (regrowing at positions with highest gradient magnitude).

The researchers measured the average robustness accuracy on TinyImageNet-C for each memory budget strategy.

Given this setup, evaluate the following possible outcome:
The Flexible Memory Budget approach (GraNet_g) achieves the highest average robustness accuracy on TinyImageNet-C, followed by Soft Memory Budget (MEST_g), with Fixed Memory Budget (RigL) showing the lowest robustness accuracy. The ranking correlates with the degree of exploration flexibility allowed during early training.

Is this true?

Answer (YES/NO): NO